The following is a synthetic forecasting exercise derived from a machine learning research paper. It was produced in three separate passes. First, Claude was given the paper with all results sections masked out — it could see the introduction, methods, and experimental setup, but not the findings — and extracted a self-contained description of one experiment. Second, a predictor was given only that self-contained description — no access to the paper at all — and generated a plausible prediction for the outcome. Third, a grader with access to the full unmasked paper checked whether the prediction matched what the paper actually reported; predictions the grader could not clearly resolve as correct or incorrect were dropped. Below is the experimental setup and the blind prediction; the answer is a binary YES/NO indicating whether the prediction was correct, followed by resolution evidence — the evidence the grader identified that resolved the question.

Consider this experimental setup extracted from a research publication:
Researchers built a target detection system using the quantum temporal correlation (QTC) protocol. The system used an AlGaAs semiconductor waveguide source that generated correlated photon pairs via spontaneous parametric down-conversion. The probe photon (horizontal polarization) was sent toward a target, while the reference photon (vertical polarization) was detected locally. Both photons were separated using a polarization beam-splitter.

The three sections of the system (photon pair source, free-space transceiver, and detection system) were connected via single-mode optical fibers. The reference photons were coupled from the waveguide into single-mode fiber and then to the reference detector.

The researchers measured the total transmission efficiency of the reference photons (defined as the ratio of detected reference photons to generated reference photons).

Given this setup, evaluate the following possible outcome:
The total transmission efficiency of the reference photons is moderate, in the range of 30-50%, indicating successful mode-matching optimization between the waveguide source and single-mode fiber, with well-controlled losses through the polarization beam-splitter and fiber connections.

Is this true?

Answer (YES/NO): NO